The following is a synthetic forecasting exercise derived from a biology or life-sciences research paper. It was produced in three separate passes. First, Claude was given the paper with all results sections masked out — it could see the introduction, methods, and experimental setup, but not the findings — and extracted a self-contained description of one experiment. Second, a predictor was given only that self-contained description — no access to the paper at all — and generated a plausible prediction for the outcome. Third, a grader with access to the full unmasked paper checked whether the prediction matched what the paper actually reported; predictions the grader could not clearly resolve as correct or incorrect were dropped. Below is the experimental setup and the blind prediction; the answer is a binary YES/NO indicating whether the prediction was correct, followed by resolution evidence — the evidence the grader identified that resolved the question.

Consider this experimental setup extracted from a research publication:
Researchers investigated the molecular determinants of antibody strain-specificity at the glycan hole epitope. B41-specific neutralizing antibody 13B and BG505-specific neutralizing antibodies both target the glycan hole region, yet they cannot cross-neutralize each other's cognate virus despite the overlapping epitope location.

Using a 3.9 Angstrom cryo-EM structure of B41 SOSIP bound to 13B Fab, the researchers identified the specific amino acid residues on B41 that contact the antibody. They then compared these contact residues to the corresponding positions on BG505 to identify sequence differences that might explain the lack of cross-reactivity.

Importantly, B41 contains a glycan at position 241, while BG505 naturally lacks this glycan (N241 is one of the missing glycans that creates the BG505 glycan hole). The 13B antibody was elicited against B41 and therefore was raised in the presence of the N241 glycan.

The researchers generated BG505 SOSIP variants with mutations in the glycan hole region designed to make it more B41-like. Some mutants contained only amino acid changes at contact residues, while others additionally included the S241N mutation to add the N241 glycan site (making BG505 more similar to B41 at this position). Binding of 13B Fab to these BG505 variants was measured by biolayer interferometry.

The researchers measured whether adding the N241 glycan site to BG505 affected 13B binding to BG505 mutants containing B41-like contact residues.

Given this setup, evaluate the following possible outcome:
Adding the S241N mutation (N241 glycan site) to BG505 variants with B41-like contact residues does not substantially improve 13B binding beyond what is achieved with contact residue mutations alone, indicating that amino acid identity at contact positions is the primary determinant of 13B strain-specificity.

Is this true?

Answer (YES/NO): YES